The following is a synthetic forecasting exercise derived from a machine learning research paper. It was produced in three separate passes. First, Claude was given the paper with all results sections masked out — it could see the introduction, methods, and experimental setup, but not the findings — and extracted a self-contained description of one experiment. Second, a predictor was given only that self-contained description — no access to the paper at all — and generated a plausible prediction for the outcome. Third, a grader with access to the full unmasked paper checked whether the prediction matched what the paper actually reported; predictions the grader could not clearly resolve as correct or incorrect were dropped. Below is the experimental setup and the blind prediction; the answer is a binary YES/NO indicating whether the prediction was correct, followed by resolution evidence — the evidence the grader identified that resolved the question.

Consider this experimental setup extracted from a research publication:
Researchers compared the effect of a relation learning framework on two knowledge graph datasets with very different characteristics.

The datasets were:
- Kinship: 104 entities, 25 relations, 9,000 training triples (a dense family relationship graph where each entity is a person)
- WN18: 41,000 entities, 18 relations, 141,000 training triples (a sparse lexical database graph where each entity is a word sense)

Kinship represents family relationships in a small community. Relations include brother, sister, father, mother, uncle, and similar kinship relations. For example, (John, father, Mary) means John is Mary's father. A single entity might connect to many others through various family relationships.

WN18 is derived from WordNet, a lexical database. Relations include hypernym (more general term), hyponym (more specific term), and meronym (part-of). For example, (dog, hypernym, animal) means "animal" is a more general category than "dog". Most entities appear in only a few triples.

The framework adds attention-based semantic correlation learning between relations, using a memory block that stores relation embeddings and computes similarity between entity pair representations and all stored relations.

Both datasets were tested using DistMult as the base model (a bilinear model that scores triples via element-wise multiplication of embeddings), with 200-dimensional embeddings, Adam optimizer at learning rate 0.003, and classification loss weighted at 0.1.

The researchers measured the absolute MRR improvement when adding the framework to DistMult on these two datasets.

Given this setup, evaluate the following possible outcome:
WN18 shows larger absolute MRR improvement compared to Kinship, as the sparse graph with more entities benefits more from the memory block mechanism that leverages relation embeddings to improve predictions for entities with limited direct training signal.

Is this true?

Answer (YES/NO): YES